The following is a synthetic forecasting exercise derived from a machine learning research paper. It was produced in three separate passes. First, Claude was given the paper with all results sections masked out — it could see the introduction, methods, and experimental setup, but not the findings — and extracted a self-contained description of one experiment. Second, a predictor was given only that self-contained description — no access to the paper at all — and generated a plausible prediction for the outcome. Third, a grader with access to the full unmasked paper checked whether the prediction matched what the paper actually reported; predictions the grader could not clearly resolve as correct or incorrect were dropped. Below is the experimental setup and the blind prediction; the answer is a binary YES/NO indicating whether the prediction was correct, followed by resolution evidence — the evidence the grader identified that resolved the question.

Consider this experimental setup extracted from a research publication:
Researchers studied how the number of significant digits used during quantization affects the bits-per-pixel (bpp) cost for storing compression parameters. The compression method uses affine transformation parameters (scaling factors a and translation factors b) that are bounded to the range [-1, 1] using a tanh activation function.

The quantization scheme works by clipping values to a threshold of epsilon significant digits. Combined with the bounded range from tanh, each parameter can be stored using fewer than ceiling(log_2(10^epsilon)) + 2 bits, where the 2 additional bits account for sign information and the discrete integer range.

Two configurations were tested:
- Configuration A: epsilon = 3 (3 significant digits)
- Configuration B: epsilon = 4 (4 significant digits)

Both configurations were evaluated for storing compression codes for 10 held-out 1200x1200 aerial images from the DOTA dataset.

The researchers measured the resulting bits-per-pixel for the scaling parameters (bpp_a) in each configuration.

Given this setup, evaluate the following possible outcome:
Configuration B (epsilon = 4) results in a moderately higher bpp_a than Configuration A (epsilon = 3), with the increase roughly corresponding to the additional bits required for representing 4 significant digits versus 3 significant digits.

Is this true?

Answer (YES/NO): NO